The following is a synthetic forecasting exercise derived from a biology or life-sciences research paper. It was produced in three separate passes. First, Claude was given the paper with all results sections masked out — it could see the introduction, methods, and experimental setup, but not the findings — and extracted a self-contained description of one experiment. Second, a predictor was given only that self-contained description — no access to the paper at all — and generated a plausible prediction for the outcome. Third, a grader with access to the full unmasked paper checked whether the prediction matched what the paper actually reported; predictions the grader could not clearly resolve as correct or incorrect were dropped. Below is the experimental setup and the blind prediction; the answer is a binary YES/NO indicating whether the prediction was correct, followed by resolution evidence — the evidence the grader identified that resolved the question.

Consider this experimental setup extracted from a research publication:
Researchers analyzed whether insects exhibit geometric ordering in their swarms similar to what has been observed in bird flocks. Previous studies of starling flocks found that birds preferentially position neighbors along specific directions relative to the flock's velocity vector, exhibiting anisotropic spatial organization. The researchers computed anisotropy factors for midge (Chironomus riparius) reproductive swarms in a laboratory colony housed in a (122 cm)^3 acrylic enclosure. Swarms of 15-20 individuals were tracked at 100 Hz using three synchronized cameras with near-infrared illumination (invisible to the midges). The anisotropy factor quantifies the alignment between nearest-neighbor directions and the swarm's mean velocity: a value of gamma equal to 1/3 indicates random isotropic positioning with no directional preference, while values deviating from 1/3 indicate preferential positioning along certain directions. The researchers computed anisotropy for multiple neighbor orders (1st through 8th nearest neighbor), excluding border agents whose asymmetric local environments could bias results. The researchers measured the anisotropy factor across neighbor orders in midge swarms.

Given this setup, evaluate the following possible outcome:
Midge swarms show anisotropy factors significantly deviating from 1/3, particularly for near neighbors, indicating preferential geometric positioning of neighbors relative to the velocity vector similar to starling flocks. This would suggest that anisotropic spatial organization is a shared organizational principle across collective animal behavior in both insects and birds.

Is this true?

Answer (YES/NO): NO